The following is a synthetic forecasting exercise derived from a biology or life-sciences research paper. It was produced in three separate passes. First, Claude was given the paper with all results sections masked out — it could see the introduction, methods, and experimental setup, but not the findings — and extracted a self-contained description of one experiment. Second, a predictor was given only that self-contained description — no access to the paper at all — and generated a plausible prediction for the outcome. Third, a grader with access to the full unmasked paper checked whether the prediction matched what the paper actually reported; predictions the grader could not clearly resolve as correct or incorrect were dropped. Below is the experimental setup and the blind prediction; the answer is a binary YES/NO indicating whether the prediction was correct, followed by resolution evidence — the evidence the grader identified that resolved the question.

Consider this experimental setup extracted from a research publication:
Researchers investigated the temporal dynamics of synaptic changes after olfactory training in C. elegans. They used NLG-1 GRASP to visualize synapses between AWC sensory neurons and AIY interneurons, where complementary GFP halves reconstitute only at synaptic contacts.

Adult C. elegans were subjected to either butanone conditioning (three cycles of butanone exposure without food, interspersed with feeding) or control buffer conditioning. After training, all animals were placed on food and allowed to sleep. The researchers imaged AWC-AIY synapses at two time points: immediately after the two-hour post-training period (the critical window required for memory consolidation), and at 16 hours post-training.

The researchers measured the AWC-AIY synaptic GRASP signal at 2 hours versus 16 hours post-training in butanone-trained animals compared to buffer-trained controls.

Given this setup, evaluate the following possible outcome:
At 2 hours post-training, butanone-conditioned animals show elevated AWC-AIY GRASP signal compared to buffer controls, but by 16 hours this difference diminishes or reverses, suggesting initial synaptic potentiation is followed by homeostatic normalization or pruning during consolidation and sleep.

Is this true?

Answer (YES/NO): NO